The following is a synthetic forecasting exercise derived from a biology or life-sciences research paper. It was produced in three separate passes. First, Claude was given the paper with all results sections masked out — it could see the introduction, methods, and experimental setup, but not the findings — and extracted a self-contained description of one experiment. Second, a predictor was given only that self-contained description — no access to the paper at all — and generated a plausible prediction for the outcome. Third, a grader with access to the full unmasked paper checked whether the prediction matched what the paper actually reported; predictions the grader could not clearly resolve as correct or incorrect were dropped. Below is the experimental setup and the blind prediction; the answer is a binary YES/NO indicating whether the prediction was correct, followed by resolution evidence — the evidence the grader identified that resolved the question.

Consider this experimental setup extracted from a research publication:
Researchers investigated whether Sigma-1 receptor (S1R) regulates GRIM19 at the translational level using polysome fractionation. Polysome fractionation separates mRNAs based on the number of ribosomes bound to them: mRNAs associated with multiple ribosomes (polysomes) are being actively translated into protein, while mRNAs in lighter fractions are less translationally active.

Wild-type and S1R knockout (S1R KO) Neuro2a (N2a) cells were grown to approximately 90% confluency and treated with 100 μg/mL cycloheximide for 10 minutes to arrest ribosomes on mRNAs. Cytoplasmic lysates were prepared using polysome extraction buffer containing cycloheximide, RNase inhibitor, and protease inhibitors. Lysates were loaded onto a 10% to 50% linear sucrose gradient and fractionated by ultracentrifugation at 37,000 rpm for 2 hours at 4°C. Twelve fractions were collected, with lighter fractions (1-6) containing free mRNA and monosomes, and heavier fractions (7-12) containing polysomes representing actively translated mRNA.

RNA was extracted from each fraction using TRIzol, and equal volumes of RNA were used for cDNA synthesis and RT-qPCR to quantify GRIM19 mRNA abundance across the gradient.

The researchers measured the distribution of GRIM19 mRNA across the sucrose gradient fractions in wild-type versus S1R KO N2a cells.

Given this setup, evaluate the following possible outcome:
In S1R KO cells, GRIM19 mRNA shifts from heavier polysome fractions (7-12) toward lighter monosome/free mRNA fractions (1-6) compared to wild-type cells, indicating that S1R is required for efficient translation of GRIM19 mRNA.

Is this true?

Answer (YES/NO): NO